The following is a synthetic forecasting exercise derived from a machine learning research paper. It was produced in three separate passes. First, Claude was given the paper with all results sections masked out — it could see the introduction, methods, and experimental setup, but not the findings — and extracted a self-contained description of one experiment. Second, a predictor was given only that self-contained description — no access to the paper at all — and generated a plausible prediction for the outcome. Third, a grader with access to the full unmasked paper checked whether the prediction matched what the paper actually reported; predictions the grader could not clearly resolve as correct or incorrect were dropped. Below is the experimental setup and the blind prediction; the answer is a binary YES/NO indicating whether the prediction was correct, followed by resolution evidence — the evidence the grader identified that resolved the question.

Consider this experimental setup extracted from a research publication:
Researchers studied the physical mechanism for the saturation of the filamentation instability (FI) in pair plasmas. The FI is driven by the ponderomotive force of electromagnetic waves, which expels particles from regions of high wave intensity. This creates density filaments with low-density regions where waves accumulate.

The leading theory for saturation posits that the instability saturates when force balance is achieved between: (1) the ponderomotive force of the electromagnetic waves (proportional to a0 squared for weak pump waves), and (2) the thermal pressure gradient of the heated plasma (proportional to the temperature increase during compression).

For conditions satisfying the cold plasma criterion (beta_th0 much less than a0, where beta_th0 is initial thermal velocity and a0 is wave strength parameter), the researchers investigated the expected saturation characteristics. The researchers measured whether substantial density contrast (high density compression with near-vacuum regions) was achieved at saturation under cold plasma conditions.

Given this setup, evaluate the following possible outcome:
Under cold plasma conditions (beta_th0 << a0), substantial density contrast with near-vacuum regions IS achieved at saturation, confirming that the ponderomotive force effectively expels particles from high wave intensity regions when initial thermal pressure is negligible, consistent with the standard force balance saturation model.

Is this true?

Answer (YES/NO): YES